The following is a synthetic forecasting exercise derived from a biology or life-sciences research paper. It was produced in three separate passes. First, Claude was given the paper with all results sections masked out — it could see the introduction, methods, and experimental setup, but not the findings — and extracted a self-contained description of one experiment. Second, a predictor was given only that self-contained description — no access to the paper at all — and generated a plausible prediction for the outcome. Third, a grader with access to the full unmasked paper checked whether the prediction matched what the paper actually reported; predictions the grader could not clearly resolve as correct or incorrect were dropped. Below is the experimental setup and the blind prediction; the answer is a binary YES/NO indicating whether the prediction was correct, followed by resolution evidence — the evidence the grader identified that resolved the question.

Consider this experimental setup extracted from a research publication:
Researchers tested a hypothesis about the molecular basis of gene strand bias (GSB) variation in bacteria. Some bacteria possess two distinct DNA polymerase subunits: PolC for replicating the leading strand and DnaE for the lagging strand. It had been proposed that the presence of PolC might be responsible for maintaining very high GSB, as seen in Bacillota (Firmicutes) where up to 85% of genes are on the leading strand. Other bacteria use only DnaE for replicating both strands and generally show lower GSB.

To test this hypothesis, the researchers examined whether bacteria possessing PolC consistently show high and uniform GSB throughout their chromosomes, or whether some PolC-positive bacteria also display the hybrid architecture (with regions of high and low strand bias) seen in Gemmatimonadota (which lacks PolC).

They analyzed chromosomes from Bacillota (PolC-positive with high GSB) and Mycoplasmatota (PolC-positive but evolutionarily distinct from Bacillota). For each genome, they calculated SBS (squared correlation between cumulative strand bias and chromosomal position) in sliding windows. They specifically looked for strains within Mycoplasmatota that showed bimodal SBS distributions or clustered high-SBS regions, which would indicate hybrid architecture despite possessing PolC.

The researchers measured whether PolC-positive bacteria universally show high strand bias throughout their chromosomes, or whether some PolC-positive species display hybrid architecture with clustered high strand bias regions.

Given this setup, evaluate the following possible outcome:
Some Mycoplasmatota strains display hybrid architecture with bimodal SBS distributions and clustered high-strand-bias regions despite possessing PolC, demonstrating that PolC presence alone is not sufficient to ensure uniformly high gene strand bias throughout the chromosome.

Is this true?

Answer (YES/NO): YES